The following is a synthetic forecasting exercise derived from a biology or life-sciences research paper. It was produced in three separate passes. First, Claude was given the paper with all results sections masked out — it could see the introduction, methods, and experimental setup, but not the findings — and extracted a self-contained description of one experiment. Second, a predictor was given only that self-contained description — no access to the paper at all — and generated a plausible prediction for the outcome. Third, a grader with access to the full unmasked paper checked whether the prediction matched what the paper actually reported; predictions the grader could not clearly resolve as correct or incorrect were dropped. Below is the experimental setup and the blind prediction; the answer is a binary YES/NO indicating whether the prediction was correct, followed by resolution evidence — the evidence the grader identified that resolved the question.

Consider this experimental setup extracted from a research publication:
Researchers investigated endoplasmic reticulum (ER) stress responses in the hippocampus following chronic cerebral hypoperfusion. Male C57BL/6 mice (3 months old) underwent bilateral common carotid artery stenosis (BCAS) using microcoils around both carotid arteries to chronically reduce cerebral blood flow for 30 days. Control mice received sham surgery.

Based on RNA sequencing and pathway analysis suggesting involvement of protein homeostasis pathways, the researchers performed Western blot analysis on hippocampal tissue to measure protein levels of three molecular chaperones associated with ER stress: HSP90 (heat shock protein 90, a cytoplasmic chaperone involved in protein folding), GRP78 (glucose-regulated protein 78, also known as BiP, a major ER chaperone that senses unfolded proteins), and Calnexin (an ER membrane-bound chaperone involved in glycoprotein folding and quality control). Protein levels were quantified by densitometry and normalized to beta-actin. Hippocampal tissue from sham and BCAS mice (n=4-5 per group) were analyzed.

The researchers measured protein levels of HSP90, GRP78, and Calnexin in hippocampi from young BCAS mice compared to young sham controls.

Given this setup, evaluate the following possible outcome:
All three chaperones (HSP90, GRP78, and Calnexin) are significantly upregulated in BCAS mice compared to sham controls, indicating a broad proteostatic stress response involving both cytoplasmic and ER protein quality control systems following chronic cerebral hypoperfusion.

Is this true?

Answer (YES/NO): NO